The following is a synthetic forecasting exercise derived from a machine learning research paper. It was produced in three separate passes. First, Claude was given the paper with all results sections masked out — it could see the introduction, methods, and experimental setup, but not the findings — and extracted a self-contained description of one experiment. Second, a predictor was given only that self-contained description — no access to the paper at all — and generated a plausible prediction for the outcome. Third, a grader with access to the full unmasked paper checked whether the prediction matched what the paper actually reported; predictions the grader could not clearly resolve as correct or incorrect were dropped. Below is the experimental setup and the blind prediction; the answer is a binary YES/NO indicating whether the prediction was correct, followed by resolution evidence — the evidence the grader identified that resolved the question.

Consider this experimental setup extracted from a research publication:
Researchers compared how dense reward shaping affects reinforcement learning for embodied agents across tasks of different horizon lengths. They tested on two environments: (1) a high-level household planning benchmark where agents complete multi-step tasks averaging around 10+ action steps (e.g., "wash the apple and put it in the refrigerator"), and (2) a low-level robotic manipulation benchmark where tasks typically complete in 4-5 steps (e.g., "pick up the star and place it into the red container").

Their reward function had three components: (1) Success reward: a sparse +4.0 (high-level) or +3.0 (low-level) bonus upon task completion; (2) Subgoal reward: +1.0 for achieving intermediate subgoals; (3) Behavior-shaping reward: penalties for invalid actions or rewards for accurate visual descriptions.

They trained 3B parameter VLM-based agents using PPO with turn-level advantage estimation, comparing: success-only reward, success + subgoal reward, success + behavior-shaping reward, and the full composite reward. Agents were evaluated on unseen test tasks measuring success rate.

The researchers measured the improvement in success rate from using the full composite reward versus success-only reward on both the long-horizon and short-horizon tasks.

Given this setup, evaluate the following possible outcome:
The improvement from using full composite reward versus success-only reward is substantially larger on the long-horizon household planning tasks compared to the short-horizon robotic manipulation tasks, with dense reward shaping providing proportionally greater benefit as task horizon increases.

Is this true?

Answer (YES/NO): YES